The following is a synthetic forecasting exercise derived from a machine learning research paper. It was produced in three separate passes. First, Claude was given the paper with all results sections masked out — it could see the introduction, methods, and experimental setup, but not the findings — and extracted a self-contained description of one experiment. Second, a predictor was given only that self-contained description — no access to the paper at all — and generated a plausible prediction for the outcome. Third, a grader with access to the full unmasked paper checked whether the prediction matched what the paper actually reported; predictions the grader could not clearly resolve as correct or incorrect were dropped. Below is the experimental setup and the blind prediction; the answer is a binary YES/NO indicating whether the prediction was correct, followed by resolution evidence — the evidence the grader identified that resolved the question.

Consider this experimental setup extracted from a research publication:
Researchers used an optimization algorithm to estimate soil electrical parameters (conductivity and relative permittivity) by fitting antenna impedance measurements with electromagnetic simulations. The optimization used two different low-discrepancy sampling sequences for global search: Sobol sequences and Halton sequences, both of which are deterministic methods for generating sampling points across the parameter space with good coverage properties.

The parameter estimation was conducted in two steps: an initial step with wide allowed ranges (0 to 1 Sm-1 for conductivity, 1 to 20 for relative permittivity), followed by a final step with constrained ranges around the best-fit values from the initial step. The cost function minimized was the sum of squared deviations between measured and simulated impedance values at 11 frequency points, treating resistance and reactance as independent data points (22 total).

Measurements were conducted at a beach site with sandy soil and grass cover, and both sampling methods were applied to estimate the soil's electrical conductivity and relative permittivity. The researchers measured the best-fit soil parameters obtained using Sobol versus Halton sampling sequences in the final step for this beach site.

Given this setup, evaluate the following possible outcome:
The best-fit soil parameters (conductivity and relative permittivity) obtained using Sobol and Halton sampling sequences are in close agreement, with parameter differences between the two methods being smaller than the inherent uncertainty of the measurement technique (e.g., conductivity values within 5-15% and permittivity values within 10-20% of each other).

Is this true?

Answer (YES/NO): YES